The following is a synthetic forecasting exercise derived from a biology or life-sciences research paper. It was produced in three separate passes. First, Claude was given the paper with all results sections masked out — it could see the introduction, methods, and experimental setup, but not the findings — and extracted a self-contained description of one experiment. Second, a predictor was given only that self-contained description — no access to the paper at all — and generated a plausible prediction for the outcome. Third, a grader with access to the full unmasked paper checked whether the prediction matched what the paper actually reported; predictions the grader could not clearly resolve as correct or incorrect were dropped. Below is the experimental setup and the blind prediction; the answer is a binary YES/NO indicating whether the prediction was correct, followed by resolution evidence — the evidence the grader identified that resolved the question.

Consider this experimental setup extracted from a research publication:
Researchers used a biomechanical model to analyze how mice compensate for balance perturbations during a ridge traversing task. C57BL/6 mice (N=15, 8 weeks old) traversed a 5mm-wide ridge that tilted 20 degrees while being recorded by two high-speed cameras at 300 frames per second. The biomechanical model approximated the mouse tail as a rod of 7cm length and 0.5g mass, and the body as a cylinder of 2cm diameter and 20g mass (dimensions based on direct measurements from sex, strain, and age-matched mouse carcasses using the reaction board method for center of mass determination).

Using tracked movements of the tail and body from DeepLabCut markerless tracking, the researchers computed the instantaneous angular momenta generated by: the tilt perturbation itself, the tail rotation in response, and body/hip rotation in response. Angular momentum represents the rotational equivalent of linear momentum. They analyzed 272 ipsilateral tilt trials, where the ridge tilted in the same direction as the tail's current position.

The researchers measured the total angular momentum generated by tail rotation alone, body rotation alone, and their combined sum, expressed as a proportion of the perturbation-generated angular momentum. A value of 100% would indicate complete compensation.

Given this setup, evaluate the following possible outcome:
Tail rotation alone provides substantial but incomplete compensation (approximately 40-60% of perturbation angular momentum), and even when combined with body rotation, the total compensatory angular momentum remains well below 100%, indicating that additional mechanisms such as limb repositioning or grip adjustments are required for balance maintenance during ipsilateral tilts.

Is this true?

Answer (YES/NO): NO